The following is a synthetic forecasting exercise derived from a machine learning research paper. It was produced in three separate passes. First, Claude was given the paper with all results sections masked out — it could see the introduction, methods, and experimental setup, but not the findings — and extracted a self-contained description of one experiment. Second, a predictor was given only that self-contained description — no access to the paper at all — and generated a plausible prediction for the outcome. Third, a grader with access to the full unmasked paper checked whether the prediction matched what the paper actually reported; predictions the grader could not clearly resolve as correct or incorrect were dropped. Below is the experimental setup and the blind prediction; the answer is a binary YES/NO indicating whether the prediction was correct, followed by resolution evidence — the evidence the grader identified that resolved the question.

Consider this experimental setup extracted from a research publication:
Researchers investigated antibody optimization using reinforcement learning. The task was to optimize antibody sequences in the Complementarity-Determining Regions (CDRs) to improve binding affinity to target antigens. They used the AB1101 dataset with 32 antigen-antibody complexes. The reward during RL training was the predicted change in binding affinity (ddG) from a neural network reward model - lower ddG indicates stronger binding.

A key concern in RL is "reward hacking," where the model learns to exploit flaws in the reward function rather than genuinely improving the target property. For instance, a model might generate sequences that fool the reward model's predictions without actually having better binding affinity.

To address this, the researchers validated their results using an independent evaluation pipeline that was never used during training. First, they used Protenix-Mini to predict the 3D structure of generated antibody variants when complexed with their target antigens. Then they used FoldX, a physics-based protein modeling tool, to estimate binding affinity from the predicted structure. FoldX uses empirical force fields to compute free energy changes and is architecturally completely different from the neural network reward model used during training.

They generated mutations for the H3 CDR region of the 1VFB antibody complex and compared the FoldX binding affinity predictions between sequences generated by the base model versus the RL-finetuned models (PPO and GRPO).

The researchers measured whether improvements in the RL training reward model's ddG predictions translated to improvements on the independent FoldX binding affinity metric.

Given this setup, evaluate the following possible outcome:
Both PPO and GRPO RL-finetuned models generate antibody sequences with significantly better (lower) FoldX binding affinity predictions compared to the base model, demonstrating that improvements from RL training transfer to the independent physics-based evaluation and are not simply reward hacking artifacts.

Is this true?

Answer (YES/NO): YES